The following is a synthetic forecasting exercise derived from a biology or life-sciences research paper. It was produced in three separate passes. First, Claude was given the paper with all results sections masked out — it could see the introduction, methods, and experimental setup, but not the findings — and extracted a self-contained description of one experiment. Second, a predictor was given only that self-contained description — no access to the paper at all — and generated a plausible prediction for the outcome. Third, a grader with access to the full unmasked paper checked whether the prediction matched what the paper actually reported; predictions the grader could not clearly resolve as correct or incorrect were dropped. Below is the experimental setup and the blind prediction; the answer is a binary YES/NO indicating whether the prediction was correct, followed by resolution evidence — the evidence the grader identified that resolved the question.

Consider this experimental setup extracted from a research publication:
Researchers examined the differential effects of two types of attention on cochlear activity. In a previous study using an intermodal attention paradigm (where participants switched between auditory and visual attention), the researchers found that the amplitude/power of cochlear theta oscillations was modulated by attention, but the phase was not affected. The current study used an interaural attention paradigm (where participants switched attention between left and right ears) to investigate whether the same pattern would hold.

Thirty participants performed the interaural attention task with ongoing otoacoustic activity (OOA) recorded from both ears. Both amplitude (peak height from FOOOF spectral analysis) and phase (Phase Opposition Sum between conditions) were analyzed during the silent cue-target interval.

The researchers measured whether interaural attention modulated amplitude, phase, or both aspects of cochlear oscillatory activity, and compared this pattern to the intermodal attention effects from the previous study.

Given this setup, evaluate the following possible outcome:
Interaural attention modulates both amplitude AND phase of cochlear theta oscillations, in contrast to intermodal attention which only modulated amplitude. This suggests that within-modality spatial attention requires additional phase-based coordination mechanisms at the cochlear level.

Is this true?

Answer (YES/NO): NO